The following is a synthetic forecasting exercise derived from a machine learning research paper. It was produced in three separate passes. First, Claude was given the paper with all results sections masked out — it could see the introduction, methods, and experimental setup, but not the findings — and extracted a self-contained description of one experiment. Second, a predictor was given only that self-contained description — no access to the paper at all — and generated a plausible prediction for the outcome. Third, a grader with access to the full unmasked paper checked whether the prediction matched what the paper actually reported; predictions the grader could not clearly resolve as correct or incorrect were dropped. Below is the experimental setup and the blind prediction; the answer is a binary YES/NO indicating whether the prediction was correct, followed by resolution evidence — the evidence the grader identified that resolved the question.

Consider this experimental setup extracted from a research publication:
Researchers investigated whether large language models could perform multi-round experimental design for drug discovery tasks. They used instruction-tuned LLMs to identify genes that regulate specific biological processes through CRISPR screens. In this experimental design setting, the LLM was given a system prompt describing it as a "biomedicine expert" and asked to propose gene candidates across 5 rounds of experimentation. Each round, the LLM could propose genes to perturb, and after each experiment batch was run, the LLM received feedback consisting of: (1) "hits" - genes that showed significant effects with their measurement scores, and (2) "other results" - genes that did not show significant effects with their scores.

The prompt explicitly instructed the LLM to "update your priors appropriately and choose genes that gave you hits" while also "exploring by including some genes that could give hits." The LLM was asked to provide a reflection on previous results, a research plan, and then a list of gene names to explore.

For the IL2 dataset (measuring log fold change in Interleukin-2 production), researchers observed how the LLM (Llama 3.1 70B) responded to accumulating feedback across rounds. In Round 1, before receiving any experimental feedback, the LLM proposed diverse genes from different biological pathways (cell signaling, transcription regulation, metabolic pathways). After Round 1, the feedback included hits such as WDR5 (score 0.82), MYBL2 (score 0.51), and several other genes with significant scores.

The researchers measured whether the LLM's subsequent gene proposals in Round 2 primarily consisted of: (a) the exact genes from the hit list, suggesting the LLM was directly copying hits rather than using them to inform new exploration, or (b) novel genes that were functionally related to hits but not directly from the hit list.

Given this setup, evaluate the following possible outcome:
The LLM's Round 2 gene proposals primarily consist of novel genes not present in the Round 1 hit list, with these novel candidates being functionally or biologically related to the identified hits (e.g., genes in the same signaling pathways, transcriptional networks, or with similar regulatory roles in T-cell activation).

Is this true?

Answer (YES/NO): NO